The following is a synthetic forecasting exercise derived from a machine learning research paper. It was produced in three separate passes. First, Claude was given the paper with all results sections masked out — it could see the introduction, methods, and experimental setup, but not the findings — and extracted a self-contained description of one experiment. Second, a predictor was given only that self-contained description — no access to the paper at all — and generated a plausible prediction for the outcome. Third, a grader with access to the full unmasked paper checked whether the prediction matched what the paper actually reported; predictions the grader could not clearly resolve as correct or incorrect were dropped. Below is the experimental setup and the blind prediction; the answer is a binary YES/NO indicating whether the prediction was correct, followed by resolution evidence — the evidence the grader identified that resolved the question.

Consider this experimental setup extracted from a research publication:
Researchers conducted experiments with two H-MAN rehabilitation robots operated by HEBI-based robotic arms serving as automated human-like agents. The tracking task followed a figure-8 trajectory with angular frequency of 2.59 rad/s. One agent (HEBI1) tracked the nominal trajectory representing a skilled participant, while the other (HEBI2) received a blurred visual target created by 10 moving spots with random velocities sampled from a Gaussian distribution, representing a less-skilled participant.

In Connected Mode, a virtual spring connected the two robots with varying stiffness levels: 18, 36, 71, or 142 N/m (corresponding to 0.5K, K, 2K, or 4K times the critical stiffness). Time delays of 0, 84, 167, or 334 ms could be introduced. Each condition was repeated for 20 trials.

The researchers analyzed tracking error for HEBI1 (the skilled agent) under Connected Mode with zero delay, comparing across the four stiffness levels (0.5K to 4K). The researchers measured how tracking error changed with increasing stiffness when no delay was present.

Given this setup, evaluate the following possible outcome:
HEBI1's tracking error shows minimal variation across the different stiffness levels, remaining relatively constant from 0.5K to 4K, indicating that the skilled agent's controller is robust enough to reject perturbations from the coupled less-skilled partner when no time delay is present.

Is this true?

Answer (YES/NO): YES